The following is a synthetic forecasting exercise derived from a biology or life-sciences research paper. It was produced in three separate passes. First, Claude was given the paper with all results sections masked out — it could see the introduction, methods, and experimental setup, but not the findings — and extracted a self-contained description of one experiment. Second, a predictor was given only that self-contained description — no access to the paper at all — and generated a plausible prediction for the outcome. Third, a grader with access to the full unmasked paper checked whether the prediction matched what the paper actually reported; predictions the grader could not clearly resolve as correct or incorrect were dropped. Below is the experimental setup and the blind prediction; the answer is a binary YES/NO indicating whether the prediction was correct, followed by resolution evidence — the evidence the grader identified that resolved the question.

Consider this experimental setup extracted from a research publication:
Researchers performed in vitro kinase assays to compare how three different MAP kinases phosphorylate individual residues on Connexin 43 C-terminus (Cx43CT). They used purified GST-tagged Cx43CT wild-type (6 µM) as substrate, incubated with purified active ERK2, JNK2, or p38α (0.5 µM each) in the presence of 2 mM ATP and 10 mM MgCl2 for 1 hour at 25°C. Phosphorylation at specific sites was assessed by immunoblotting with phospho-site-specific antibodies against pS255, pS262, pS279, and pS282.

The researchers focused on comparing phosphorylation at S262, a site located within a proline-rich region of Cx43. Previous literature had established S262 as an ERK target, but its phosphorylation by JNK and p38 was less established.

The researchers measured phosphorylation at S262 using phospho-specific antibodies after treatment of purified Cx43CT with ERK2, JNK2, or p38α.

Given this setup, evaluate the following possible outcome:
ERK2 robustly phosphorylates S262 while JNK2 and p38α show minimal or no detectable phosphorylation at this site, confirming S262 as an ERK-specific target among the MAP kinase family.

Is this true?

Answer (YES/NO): NO